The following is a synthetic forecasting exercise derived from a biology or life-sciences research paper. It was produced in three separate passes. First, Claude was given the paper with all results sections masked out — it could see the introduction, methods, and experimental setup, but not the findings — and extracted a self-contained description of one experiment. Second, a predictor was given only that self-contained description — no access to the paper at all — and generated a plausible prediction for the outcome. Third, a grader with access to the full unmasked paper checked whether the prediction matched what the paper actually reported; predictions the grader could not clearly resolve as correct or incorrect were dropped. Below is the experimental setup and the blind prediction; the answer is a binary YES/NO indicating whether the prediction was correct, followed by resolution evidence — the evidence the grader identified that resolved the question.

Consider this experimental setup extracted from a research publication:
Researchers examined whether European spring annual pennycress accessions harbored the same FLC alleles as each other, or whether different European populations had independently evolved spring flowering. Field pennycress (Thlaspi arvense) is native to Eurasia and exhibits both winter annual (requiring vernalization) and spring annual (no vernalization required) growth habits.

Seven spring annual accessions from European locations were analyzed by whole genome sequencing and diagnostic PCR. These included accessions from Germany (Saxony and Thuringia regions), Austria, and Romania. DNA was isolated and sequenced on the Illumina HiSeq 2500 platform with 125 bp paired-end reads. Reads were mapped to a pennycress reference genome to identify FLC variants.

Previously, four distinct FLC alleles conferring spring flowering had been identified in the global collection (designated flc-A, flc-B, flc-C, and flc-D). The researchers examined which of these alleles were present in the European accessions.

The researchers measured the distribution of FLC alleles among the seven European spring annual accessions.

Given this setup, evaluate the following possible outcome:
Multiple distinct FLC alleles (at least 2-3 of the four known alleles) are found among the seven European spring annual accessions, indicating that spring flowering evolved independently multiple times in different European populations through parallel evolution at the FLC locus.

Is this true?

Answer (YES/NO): YES